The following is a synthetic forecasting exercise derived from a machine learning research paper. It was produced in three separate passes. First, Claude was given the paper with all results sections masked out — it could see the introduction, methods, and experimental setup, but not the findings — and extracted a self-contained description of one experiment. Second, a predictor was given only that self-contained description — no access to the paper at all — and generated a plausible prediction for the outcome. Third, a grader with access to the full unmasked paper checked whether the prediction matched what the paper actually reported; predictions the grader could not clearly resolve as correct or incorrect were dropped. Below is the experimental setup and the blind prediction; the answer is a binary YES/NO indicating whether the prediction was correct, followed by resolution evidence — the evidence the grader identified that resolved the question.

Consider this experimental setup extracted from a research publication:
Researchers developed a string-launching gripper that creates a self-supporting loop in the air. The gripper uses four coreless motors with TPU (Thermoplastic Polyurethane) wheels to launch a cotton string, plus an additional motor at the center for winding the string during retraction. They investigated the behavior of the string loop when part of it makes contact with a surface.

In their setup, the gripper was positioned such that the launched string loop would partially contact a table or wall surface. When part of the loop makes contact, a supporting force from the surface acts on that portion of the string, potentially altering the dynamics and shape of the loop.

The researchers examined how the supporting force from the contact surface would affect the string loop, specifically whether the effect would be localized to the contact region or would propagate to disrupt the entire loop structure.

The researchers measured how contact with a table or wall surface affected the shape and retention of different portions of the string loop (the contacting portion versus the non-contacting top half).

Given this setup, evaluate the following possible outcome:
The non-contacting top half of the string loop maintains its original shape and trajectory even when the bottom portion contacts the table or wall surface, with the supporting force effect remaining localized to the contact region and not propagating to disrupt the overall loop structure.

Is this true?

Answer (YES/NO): YES